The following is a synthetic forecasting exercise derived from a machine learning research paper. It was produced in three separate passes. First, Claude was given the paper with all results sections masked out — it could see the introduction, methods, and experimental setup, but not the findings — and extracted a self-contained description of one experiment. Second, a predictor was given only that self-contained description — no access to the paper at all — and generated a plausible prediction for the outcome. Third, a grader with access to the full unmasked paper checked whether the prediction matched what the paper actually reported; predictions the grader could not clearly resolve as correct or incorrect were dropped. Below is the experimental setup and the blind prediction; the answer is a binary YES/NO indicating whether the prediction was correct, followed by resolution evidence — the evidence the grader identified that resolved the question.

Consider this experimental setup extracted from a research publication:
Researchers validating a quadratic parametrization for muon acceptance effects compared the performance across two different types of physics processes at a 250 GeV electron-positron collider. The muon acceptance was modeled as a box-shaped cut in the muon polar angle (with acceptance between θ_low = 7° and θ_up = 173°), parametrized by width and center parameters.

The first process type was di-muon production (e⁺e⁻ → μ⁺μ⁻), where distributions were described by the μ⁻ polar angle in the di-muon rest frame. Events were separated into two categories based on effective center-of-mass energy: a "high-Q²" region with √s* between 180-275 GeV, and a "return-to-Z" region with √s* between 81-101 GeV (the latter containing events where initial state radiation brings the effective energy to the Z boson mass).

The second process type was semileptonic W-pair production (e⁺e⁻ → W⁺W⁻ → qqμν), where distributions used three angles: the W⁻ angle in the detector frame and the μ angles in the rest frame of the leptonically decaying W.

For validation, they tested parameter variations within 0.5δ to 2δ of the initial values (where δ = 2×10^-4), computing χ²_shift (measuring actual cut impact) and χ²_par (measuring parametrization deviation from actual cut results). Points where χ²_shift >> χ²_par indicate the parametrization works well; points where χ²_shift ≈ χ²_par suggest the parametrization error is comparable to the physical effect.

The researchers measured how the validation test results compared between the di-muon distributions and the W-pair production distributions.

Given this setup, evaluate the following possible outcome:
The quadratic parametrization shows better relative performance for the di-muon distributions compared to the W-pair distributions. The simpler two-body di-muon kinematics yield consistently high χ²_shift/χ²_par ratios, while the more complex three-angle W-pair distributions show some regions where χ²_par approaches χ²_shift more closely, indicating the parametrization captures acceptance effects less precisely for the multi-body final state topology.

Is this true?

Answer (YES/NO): NO